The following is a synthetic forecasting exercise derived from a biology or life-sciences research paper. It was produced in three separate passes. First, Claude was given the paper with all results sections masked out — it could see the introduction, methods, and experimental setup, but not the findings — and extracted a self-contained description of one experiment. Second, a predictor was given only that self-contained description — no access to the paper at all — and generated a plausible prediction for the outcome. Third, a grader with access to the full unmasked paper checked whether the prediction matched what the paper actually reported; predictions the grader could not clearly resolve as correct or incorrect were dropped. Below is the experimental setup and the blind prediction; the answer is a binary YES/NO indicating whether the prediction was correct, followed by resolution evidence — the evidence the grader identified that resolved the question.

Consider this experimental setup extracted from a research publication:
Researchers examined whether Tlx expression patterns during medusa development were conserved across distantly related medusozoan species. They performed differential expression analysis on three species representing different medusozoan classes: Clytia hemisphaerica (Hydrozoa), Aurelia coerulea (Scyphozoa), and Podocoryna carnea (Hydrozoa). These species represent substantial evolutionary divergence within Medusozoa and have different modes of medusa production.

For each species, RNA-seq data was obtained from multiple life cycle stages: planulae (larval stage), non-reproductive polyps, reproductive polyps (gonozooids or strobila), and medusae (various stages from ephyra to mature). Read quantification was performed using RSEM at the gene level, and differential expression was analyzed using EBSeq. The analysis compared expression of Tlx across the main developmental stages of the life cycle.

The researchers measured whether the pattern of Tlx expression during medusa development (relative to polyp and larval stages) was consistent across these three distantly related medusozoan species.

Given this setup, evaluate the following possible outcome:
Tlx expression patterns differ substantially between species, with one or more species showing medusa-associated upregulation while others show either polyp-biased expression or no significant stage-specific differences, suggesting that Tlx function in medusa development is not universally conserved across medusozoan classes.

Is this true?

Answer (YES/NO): NO